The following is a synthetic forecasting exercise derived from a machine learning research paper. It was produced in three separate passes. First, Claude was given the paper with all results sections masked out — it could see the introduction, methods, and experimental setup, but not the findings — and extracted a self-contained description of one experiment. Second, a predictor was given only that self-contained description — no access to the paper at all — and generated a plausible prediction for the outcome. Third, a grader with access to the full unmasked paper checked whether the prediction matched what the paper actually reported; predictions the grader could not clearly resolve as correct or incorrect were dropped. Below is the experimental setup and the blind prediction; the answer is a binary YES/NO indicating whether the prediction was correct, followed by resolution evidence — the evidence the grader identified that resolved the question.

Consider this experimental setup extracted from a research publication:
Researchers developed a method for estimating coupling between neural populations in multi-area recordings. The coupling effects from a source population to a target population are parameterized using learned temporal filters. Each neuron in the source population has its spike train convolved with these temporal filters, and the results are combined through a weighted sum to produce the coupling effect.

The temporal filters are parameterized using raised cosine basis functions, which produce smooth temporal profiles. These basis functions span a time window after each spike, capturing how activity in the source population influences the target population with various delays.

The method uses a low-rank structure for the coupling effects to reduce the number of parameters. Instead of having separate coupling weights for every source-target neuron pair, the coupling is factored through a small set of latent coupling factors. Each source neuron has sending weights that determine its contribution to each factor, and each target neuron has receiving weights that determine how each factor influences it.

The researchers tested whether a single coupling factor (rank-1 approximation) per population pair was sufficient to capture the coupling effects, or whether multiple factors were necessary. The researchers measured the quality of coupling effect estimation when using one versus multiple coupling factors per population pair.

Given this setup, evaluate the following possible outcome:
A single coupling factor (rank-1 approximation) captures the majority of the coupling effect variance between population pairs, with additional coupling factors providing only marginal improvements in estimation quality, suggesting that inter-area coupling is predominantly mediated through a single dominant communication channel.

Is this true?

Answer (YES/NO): YES